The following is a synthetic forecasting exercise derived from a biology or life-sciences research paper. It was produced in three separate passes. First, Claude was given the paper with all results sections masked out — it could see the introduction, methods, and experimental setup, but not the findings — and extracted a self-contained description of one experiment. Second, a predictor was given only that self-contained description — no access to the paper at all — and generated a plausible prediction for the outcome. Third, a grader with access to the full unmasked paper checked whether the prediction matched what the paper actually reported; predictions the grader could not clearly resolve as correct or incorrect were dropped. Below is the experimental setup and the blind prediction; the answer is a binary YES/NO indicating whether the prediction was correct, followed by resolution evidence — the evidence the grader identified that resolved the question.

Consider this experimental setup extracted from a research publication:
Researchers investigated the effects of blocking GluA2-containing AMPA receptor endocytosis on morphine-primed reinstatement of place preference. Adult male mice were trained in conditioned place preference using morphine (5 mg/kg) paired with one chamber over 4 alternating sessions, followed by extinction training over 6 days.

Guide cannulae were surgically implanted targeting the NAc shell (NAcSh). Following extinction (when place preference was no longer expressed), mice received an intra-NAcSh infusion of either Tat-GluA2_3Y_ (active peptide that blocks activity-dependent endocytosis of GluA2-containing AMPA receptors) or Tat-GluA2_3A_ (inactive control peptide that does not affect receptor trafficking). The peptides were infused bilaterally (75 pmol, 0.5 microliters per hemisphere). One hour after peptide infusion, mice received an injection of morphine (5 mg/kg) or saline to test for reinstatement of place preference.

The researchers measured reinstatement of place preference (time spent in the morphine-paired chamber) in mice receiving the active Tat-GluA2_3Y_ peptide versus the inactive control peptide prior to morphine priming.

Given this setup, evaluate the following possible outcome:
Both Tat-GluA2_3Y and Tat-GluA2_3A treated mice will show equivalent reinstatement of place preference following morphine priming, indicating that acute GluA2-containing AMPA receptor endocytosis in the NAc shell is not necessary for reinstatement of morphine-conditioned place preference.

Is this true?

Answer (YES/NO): NO